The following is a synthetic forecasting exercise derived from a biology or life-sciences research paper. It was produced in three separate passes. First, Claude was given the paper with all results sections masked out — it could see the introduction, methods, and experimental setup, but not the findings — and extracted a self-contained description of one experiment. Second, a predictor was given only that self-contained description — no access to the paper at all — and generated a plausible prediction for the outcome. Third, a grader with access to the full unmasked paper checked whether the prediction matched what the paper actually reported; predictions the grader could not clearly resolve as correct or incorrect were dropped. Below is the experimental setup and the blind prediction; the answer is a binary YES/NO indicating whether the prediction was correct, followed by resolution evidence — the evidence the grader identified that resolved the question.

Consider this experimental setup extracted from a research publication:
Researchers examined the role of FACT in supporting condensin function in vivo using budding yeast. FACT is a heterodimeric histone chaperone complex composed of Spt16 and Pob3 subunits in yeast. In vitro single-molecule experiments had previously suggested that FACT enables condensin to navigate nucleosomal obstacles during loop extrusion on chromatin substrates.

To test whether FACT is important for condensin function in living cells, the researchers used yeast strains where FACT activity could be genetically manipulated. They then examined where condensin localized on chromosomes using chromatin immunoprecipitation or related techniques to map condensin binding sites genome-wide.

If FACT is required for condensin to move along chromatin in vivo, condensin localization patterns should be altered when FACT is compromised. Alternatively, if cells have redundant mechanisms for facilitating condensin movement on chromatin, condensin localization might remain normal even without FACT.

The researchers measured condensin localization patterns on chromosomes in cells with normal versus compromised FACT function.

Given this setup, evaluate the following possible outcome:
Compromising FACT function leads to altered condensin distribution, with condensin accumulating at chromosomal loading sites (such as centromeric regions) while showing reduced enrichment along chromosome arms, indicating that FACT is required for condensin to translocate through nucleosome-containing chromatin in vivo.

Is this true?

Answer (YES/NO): YES